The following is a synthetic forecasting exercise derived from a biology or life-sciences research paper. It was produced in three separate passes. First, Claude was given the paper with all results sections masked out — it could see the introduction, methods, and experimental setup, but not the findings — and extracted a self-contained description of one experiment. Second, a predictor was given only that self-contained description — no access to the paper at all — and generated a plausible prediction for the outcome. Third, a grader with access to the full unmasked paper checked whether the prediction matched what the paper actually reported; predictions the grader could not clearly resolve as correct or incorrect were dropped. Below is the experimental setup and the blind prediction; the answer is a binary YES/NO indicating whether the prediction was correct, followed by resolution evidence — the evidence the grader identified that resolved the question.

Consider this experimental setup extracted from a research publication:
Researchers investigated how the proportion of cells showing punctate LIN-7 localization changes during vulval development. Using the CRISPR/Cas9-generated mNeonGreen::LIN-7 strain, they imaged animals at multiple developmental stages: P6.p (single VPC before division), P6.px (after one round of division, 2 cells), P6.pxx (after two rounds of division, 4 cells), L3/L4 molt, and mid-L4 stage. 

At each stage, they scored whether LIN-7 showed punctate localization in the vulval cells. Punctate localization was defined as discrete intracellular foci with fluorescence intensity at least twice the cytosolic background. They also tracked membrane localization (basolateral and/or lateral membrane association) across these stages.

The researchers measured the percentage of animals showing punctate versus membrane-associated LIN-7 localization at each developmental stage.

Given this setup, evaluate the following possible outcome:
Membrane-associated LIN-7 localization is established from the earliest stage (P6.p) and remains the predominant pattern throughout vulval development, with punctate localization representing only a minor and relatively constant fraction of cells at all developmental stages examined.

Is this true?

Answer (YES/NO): NO